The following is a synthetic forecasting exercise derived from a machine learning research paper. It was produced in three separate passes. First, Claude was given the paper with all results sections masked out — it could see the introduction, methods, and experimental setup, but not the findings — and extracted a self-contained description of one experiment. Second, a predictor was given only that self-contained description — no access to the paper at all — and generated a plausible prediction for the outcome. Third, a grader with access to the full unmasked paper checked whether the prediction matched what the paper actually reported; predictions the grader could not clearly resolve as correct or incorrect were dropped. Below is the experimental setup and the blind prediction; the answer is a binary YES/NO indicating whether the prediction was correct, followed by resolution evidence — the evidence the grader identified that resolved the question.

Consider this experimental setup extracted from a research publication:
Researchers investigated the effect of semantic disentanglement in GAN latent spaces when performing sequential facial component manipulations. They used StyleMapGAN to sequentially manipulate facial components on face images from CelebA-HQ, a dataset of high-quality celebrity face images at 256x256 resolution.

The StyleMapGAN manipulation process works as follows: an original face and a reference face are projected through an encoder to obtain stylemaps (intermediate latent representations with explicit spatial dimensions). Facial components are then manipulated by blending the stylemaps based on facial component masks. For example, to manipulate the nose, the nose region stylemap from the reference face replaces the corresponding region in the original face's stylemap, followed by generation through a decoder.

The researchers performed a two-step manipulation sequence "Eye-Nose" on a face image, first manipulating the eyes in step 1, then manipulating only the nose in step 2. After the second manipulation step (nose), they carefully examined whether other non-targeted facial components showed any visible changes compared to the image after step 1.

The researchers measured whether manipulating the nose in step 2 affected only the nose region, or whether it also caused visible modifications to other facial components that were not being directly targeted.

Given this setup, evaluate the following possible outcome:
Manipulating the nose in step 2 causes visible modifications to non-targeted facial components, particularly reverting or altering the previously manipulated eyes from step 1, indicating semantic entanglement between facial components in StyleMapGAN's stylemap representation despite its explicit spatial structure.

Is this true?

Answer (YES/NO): YES